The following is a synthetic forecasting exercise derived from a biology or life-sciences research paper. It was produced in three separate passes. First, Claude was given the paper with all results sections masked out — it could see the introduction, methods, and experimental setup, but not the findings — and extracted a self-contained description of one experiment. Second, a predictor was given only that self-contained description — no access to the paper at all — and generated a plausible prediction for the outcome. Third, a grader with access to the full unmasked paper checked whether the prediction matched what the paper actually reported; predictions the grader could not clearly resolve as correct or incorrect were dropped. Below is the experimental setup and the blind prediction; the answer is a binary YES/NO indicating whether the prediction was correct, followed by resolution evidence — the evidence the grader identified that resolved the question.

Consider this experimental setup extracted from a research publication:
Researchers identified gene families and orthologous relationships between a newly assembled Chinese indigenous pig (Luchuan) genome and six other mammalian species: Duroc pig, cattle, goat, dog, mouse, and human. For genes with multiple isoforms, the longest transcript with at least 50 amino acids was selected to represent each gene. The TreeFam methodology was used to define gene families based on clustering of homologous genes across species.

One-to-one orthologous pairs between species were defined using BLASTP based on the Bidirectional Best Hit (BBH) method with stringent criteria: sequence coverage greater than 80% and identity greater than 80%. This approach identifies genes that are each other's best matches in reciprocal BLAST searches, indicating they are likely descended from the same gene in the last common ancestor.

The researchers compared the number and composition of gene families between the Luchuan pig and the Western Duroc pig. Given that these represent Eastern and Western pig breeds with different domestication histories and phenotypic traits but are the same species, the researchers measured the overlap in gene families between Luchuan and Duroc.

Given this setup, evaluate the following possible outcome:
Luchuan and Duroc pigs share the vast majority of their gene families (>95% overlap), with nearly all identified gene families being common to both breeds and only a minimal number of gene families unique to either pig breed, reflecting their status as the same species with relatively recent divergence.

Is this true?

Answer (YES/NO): YES